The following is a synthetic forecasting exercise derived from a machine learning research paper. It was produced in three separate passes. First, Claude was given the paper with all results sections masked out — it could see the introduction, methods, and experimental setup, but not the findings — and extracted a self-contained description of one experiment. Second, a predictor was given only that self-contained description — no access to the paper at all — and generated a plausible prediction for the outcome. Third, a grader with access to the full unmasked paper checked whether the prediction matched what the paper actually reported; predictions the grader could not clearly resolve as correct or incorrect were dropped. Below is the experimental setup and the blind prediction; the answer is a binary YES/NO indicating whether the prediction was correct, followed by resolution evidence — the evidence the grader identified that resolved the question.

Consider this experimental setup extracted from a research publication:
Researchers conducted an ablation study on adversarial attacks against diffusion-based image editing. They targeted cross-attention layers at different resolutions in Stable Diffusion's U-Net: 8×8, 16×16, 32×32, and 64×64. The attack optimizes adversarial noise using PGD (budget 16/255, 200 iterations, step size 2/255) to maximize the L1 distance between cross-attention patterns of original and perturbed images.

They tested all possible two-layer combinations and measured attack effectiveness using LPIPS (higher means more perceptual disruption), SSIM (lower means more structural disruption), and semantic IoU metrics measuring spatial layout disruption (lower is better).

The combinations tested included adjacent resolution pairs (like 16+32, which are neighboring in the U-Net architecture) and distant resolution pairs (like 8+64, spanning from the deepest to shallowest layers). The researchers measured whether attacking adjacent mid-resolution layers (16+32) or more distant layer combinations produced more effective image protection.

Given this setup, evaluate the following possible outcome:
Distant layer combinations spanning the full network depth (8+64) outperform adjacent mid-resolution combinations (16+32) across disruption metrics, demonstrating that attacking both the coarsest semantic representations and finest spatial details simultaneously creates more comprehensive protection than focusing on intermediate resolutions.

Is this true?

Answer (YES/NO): NO